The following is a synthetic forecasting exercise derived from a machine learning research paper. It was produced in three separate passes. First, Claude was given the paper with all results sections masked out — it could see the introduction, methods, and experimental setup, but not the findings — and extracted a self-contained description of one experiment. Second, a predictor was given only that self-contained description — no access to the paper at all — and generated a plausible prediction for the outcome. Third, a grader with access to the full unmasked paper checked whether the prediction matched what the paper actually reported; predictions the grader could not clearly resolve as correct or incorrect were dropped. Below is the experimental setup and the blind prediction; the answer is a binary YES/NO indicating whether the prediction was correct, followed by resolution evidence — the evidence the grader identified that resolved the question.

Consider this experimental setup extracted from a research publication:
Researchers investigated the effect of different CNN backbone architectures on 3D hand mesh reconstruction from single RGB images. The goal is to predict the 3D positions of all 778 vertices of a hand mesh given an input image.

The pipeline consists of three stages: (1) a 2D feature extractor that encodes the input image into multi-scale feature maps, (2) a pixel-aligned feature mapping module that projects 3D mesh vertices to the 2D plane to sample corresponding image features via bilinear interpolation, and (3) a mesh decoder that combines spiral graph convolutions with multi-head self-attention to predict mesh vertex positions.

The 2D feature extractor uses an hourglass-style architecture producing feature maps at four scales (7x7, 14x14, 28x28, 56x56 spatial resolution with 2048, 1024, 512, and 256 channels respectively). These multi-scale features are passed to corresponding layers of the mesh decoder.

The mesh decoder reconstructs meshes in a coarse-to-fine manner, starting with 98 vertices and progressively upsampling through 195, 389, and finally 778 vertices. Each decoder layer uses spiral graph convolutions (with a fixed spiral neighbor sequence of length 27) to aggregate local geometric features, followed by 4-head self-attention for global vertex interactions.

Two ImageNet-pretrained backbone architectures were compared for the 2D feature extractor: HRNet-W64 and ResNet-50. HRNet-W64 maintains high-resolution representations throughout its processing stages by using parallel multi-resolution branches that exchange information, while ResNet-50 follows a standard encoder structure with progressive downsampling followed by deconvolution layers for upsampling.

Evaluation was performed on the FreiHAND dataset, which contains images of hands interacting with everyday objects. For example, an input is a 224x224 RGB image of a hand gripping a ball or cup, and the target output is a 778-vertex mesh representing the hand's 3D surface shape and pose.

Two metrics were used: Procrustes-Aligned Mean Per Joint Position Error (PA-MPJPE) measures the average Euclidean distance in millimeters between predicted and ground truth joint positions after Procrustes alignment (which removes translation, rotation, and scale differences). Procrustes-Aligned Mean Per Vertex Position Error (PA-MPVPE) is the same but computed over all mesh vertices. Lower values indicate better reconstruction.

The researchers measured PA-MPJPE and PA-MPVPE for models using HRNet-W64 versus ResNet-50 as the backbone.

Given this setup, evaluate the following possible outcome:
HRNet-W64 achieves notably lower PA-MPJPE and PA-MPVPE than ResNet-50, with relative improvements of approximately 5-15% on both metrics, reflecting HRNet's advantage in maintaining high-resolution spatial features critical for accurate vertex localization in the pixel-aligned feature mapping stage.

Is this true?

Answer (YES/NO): NO